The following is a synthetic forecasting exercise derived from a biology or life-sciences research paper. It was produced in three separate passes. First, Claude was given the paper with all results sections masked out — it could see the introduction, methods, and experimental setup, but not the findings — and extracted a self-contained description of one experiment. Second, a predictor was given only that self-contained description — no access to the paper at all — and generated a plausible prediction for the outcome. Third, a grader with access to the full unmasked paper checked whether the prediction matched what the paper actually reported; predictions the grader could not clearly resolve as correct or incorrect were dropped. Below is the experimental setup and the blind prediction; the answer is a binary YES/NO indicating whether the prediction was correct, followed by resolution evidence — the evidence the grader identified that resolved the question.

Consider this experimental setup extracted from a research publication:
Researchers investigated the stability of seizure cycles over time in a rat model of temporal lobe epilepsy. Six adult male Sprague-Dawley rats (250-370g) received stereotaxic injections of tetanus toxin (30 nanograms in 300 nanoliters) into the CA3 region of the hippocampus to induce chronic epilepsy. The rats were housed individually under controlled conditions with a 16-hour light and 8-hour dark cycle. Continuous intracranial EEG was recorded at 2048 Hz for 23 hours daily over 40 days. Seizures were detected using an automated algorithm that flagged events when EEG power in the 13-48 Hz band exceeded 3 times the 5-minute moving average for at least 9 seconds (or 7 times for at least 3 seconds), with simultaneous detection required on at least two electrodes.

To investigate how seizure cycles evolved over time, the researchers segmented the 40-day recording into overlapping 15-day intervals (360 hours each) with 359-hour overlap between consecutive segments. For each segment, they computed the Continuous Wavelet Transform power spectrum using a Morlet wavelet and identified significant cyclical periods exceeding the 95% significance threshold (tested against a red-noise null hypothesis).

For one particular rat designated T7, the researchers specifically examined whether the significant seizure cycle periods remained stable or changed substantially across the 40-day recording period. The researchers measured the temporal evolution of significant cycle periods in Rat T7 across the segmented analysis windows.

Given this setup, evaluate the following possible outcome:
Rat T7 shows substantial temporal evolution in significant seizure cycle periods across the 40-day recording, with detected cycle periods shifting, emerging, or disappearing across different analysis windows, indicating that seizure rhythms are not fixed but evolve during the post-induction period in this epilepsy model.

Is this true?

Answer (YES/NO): NO